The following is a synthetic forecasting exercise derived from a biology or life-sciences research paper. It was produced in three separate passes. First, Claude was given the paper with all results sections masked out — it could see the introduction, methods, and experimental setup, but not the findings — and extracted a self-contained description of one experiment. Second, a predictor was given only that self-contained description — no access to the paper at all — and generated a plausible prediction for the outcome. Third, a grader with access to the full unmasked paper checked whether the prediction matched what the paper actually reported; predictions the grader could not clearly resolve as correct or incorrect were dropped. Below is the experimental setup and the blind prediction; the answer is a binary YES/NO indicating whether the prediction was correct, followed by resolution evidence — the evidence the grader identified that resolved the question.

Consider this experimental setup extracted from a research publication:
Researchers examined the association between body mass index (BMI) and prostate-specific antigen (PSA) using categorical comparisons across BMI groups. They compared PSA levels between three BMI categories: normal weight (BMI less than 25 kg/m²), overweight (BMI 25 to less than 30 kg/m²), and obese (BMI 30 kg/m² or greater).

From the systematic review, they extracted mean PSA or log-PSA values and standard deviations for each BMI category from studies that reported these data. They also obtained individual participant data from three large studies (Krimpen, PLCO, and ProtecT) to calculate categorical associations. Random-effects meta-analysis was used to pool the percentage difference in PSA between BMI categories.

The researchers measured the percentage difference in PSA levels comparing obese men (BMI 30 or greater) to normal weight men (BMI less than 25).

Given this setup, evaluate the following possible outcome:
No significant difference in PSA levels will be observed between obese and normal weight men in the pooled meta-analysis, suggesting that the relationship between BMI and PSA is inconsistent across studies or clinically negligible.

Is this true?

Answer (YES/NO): NO